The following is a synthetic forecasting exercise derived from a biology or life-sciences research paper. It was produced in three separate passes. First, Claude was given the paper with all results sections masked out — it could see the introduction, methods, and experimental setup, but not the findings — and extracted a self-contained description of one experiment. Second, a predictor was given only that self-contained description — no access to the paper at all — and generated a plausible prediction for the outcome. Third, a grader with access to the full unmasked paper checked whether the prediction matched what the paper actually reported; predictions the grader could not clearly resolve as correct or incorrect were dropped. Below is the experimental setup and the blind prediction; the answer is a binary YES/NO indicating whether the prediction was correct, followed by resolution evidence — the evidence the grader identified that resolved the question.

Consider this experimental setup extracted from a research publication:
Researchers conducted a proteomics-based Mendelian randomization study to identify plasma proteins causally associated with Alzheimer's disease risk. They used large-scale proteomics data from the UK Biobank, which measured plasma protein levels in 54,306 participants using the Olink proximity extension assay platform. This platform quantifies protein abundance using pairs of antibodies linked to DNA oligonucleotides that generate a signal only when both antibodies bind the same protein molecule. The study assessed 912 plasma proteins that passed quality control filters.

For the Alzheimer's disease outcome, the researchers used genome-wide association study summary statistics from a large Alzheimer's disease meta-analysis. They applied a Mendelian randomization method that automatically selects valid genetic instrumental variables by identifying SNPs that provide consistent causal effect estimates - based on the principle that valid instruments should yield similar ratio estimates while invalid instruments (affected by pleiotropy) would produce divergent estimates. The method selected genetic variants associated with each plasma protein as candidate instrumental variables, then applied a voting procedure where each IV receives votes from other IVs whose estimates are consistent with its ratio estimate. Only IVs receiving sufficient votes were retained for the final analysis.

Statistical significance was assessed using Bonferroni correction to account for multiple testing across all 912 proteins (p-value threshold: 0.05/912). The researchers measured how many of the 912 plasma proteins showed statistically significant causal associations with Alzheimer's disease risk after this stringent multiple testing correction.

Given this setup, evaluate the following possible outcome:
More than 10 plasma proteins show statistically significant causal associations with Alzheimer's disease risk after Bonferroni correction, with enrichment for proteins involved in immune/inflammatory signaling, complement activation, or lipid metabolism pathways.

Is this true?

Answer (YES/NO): NO